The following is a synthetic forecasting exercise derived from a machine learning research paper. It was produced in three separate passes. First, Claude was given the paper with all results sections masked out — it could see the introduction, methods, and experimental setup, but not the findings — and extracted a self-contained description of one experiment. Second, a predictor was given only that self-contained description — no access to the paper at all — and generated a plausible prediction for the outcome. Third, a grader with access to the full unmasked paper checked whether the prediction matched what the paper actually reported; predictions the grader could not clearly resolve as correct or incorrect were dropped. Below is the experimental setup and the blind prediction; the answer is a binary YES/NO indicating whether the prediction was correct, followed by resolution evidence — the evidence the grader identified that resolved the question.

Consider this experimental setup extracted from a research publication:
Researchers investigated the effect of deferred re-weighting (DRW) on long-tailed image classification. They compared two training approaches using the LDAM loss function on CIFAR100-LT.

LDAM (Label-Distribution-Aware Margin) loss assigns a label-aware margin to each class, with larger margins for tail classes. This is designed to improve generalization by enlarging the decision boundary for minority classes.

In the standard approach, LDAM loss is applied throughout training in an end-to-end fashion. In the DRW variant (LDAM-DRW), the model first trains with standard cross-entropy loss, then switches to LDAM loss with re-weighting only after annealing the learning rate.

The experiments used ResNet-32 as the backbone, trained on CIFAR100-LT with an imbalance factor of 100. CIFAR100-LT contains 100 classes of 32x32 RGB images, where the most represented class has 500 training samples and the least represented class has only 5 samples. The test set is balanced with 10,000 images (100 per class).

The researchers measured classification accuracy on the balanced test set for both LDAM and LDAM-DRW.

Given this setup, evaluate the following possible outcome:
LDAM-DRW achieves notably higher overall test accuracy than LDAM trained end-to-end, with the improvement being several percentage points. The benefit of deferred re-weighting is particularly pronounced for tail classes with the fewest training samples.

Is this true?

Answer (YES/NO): NO